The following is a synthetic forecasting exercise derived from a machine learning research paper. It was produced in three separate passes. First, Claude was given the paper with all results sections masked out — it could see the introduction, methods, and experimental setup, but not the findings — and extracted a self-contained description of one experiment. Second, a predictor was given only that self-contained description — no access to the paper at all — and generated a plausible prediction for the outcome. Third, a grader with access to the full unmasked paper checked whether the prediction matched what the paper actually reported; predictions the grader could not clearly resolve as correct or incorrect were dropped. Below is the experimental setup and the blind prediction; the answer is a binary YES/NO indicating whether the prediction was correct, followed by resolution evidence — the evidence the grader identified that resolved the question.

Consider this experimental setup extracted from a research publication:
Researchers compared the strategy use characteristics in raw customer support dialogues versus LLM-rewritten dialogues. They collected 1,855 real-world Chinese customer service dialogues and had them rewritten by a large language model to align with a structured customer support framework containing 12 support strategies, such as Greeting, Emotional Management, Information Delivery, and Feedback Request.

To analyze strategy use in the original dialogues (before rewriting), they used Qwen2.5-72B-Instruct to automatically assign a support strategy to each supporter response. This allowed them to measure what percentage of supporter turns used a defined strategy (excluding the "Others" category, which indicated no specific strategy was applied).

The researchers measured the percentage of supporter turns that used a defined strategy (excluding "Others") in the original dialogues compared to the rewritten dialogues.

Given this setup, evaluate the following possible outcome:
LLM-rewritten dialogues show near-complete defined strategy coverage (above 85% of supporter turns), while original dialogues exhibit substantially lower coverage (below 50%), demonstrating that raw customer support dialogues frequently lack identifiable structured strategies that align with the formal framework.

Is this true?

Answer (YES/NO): NO